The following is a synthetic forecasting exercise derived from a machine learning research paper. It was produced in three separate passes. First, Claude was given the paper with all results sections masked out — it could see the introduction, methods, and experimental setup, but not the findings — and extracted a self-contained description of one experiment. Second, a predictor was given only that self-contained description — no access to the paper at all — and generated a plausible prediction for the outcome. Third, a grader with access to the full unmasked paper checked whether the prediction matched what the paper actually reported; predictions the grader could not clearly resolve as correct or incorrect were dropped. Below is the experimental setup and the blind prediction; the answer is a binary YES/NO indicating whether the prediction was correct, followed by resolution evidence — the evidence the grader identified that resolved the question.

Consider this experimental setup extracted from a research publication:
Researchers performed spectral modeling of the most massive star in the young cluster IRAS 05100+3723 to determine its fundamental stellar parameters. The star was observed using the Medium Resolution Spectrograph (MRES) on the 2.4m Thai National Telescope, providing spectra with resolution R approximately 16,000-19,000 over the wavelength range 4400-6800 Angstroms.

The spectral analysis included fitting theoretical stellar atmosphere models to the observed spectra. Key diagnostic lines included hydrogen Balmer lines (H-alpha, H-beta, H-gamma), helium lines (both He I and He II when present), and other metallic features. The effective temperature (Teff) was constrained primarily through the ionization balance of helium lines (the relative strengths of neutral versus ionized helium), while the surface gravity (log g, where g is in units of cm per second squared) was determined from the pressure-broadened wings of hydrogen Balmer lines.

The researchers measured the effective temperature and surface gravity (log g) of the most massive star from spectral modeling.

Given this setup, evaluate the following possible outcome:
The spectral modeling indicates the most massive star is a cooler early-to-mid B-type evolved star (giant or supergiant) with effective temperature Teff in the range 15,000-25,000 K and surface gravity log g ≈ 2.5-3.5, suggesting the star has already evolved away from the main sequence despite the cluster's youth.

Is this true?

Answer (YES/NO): NO